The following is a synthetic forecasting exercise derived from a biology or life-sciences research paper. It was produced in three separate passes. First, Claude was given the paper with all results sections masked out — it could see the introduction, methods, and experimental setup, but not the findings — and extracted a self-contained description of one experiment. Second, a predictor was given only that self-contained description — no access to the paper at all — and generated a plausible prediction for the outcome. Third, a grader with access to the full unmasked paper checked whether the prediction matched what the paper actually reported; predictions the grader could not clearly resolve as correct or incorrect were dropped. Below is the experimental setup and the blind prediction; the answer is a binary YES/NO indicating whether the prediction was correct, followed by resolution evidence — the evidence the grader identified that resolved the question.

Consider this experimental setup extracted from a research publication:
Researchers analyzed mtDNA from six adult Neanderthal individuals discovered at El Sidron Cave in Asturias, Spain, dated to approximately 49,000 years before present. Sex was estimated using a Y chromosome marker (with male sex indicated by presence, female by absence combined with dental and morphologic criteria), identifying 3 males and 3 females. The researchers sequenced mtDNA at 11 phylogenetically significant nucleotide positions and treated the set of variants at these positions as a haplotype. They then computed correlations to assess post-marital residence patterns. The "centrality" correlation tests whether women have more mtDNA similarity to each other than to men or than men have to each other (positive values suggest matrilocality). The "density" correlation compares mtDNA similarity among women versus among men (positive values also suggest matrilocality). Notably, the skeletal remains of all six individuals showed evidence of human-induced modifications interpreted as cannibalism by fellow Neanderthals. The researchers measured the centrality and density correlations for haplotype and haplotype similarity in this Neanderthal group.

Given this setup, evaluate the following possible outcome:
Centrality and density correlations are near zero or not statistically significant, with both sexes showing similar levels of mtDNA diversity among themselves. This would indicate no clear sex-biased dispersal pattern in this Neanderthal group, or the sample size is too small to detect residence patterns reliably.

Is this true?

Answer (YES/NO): NO